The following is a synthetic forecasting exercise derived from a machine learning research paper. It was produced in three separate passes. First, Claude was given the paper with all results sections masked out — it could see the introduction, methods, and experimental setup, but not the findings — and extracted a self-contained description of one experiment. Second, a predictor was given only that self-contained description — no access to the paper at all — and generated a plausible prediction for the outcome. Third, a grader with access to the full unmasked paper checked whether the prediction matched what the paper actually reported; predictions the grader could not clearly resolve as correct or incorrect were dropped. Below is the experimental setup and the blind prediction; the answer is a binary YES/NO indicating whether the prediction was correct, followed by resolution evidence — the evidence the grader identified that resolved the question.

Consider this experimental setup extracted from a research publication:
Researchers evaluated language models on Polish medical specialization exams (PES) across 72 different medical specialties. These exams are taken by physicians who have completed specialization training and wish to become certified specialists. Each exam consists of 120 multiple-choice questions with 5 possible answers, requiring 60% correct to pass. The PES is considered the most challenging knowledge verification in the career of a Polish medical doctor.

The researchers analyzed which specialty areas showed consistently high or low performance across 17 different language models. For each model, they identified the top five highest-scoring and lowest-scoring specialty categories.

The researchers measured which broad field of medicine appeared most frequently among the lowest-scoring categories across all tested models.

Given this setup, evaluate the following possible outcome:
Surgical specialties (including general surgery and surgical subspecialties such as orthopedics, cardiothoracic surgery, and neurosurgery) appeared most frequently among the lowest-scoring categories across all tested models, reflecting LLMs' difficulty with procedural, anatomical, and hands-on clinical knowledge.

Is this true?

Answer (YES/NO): NO